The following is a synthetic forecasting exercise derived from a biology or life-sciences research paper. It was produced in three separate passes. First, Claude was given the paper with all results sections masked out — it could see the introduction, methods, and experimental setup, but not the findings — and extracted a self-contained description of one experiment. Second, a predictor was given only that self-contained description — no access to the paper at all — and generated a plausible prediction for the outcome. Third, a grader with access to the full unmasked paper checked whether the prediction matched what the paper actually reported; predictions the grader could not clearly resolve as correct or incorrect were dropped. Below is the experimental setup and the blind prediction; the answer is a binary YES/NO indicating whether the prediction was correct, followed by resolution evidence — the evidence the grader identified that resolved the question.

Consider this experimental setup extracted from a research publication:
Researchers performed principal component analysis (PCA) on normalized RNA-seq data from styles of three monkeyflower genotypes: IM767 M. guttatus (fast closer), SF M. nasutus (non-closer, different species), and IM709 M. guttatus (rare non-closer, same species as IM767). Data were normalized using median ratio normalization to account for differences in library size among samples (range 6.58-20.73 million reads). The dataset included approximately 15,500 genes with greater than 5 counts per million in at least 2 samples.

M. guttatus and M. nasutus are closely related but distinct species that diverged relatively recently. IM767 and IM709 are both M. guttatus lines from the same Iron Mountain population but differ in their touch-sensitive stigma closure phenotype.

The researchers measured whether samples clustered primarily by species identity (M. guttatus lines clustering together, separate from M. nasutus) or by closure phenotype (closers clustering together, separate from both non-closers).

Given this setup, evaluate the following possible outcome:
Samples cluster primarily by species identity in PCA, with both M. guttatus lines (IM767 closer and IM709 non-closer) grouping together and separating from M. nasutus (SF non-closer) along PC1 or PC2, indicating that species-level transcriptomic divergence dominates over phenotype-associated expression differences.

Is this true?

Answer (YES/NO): YES